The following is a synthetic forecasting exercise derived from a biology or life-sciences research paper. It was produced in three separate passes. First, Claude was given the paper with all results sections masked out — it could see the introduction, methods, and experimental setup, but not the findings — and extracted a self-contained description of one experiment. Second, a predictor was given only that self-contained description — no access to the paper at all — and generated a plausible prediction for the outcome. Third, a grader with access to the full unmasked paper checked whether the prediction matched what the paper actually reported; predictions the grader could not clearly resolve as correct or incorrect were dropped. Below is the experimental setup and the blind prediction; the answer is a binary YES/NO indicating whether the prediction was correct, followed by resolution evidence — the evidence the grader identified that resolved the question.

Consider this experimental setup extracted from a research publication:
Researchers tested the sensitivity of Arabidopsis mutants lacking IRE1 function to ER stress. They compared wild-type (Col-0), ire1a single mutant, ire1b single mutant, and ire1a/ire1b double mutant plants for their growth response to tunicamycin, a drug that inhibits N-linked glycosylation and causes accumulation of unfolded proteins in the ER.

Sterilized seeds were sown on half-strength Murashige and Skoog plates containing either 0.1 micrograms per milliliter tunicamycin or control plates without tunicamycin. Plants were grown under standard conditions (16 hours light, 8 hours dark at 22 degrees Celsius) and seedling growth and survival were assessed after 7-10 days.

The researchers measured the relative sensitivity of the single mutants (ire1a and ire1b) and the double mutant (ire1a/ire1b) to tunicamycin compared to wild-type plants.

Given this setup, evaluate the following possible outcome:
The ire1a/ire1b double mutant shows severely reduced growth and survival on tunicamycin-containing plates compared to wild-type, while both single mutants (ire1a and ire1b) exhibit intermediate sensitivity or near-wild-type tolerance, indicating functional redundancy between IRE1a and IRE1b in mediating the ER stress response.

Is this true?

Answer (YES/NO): YES